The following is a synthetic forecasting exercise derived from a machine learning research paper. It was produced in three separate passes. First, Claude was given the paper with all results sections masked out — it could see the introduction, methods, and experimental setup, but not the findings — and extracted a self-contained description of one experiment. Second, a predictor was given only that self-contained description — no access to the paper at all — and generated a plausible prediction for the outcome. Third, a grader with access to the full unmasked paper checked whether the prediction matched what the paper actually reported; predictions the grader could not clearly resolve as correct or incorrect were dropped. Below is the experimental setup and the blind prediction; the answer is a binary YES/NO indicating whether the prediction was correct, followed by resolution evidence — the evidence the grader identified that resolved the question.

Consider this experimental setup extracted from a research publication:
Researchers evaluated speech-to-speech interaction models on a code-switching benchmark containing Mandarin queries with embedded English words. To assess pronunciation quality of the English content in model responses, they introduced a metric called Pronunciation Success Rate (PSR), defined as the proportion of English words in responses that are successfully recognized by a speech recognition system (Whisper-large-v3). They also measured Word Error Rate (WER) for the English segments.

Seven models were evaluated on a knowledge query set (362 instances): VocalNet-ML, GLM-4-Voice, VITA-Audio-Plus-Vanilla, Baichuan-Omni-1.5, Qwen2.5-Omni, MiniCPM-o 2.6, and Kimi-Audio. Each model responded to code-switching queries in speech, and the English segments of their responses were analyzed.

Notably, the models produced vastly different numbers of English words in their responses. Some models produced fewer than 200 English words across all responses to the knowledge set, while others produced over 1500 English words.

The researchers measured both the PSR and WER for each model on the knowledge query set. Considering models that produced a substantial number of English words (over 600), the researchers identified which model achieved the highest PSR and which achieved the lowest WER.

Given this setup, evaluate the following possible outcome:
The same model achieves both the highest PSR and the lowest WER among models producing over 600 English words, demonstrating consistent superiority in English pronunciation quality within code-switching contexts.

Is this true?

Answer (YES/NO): NO